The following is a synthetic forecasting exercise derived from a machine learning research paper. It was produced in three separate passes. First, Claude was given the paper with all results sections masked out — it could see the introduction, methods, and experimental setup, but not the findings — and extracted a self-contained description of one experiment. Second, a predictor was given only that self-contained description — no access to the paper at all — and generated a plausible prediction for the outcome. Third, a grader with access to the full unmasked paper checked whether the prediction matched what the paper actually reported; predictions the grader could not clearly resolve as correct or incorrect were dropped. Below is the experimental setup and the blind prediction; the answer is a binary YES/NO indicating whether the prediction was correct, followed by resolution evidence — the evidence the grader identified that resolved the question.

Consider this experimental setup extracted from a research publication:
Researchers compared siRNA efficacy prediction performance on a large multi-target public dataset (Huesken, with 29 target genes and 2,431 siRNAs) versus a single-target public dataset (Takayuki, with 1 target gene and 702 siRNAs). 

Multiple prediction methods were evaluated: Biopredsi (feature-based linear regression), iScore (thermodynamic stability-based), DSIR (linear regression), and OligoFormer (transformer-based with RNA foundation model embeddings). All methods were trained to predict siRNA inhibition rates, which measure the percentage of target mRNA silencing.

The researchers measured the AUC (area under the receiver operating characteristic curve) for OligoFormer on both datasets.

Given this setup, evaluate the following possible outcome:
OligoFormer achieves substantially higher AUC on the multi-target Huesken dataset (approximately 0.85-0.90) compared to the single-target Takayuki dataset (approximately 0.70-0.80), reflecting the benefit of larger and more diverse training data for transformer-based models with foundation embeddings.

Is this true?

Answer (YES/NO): NO